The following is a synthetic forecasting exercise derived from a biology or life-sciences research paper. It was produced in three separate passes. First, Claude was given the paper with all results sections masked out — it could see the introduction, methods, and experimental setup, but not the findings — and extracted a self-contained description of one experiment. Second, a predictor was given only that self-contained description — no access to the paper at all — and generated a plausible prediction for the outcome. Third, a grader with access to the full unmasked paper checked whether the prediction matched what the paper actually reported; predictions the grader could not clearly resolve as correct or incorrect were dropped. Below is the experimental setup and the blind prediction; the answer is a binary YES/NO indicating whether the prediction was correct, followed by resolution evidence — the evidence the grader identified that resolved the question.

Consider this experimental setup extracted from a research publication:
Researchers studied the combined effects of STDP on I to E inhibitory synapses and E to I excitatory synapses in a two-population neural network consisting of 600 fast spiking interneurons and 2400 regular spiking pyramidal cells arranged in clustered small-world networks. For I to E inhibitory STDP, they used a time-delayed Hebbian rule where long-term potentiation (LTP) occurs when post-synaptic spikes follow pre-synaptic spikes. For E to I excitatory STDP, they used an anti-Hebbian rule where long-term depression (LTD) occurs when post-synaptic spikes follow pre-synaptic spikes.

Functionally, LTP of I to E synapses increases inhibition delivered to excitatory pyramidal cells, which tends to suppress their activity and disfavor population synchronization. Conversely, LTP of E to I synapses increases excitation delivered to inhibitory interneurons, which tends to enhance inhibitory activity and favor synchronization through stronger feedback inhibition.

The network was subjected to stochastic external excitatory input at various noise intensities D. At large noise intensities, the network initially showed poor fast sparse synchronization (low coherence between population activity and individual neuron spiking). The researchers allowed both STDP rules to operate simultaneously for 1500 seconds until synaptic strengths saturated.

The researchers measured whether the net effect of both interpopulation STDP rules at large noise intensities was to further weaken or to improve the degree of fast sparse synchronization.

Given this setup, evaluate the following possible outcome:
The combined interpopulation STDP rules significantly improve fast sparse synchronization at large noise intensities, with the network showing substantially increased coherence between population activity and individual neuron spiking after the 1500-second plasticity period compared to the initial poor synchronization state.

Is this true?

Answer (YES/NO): YES